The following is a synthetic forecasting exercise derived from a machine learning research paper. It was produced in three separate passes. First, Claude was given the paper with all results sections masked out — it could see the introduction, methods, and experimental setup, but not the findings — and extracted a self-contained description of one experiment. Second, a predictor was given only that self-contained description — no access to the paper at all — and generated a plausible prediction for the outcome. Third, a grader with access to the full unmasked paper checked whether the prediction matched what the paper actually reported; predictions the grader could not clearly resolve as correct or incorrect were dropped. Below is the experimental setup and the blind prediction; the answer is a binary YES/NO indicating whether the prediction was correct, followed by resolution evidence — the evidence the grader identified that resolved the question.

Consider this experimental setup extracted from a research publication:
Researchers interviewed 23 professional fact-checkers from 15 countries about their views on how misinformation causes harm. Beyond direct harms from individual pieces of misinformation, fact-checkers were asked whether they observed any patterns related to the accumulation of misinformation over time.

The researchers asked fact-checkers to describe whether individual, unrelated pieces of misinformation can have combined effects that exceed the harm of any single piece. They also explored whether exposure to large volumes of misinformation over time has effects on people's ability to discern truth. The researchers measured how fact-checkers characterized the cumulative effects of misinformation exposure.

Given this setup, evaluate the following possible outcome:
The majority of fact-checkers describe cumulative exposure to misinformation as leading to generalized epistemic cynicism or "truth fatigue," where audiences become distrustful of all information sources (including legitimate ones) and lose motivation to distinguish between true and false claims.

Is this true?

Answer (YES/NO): YES